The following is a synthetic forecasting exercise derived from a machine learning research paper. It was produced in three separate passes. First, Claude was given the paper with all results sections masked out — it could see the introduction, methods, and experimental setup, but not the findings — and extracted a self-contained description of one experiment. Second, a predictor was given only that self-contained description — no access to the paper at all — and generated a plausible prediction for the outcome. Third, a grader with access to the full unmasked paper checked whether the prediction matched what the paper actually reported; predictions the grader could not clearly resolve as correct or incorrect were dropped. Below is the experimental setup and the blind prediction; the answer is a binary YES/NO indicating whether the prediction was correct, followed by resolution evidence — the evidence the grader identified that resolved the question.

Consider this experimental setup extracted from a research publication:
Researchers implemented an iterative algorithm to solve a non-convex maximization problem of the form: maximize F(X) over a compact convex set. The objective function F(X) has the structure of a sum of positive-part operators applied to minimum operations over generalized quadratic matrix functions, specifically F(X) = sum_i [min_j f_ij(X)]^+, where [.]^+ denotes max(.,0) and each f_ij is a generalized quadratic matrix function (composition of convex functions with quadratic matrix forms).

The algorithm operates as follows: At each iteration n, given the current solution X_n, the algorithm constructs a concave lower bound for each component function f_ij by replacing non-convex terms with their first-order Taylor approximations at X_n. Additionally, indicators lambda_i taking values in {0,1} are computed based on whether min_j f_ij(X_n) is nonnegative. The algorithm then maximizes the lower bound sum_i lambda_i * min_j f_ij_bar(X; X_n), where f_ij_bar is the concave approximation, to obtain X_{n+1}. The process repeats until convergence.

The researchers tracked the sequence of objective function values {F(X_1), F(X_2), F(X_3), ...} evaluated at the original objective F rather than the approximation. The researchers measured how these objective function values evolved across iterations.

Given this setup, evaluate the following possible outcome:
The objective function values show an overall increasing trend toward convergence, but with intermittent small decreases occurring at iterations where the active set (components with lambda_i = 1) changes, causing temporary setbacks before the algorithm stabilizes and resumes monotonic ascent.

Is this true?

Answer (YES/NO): NO